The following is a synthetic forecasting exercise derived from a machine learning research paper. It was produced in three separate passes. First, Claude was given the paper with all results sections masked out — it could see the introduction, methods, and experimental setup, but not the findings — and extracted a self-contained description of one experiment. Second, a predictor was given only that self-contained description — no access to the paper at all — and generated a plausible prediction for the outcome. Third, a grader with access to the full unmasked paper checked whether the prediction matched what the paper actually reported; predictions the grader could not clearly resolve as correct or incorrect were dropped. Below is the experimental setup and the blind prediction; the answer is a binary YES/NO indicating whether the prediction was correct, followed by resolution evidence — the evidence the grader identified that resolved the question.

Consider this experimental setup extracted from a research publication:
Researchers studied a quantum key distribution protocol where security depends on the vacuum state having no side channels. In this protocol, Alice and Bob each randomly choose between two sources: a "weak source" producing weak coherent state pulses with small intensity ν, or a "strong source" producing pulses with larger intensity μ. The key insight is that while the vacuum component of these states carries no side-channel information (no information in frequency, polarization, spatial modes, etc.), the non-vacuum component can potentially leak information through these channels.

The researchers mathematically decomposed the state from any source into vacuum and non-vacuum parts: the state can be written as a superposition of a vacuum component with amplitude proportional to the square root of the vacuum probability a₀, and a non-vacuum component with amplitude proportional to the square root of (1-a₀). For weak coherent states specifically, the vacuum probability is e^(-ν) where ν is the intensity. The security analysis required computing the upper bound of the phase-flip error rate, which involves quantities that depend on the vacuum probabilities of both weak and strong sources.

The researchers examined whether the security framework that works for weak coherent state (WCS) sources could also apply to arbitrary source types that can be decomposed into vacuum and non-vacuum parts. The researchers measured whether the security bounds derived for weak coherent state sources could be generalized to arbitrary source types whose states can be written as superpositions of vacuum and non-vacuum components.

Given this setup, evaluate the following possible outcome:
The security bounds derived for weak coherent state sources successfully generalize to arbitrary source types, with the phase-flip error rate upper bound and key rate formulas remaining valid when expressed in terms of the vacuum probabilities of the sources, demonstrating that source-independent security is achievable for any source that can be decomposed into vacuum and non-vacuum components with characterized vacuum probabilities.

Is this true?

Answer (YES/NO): YES